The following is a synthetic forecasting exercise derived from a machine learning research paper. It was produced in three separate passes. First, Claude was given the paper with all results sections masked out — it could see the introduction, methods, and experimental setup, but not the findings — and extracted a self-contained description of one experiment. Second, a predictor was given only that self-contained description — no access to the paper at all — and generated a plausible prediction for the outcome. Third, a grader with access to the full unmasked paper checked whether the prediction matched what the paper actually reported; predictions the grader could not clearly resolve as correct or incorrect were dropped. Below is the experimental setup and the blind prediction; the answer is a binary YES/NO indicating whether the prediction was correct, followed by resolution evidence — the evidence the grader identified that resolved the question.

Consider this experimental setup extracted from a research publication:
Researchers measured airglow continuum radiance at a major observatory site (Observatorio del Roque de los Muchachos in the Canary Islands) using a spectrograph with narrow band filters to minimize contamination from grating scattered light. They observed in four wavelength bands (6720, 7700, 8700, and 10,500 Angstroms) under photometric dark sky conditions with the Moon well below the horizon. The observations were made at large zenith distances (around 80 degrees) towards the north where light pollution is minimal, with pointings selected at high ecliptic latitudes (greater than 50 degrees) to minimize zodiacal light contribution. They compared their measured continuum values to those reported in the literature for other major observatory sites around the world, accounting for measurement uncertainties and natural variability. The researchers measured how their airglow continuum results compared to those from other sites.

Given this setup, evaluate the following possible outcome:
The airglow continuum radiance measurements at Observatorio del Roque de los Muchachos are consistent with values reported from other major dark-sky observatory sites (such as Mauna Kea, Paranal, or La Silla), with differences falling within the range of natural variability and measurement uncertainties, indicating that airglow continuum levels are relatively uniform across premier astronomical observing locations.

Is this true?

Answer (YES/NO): YES